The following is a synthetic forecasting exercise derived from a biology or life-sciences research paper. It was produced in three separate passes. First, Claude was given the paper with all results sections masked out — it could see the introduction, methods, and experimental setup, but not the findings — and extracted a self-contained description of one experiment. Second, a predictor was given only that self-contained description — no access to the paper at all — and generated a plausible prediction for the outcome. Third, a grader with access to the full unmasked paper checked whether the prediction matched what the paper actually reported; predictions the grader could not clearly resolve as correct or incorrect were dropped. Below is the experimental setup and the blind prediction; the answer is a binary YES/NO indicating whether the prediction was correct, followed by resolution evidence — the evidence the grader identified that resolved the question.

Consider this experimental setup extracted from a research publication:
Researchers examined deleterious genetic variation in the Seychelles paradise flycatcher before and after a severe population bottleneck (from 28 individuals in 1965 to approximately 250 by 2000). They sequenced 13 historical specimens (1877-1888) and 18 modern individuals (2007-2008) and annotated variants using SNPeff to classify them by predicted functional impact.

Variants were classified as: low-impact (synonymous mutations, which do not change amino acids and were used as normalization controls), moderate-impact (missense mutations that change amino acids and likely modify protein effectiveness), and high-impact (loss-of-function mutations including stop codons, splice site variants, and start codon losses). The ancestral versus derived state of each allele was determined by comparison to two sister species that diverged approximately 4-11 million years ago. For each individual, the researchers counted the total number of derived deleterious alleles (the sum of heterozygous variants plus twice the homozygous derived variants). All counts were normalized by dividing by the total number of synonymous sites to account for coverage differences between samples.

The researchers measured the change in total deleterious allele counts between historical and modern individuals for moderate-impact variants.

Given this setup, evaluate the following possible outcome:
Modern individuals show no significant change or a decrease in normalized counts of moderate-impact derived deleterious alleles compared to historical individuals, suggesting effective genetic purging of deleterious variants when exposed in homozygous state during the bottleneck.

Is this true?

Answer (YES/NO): NO